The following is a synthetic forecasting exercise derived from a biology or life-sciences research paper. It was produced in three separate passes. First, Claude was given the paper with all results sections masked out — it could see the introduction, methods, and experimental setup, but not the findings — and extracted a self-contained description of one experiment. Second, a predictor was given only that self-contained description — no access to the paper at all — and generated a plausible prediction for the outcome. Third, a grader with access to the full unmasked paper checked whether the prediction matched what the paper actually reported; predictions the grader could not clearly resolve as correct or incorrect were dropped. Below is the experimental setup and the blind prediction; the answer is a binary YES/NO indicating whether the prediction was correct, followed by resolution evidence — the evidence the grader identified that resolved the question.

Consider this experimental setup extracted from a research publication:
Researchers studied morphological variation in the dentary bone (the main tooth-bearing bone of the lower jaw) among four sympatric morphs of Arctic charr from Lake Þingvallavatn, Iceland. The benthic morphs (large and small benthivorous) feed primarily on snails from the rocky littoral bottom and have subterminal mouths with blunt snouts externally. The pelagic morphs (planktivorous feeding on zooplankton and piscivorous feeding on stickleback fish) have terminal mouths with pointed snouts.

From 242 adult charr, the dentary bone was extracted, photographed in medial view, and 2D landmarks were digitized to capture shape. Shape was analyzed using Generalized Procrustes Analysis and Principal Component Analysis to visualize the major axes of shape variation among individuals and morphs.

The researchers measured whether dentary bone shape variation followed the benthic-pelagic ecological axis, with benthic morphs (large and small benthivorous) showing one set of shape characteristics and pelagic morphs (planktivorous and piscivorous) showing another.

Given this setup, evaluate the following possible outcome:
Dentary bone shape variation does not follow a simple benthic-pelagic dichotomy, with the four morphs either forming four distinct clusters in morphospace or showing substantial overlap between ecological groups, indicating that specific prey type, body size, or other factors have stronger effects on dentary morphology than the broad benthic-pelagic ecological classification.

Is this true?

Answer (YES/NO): NO